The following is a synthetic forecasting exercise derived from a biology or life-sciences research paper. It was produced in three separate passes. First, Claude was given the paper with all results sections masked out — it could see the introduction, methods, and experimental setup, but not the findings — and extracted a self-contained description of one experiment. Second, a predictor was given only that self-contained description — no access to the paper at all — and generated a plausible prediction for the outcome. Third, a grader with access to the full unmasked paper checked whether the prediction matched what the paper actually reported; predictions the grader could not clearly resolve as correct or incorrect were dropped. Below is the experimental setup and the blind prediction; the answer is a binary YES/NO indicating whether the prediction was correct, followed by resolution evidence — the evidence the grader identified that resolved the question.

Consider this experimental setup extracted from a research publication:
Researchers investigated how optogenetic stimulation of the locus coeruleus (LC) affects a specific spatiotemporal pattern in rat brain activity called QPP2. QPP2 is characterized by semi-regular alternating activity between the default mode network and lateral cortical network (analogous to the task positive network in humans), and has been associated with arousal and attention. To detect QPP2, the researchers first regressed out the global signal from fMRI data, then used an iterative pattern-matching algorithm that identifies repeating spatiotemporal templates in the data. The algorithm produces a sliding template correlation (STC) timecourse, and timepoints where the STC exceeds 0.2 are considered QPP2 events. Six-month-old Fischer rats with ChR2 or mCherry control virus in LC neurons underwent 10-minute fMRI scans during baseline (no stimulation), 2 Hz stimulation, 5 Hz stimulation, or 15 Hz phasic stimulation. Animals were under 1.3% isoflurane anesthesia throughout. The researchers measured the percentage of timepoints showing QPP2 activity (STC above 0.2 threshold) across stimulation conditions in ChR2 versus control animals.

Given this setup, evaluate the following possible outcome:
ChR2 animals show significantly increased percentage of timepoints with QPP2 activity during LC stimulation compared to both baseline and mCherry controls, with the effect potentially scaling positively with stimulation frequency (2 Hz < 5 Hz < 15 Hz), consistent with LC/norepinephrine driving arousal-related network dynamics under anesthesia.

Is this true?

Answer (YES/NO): NO